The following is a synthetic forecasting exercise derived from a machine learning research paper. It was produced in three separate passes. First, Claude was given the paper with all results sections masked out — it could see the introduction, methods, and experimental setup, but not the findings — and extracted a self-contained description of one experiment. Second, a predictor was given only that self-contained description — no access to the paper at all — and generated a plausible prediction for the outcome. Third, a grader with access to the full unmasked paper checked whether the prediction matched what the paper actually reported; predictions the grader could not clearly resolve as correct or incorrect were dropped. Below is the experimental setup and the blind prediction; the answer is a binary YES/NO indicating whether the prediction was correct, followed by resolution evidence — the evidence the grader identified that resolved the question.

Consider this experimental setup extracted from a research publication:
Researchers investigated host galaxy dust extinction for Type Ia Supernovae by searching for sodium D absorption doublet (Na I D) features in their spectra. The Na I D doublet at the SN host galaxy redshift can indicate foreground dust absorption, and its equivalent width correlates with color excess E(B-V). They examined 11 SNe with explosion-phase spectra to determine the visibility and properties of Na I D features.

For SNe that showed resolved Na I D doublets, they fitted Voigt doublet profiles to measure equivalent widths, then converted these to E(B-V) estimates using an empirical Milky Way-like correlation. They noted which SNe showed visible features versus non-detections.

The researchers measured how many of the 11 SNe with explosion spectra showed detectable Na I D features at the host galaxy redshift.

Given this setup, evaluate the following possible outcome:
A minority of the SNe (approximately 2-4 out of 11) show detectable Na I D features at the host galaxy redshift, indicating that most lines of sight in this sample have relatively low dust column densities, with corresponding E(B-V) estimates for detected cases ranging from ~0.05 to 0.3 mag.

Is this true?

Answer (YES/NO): NO